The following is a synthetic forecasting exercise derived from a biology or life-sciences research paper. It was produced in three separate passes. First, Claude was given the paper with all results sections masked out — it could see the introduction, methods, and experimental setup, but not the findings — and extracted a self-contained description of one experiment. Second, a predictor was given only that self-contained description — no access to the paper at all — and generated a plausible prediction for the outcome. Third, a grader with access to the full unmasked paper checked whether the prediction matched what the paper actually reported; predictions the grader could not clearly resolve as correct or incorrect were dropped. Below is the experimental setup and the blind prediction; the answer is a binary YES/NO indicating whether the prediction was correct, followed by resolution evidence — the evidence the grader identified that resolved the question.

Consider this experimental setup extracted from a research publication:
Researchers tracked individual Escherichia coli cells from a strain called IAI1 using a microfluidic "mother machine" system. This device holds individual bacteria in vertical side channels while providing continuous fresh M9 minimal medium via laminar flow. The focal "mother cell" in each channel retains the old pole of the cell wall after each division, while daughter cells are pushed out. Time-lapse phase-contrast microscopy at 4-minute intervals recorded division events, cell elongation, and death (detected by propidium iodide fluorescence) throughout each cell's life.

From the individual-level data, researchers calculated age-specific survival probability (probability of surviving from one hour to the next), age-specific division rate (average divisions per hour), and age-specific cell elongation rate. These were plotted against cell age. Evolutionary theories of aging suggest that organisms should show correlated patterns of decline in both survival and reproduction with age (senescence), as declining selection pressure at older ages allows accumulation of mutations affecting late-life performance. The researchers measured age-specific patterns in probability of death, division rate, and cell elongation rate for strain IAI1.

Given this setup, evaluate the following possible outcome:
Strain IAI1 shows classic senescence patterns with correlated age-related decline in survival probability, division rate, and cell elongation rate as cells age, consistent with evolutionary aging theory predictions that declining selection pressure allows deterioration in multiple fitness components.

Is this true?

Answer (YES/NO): NO